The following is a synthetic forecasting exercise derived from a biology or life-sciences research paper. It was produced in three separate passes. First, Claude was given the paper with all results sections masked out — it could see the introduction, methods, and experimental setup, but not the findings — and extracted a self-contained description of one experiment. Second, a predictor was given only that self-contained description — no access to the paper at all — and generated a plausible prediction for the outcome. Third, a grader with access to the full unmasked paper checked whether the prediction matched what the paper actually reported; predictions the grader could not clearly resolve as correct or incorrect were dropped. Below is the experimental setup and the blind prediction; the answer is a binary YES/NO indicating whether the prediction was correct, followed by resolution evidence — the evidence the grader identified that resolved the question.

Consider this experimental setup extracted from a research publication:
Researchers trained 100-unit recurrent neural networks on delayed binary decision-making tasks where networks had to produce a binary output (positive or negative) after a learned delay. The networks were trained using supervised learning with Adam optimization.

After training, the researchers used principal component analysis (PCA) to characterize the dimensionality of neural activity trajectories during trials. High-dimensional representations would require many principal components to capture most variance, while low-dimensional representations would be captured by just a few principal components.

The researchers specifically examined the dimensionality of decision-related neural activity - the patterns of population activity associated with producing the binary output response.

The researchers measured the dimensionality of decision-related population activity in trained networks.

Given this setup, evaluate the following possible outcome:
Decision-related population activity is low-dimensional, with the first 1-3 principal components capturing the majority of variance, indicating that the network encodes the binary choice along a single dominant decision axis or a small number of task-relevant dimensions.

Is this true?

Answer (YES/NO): YES